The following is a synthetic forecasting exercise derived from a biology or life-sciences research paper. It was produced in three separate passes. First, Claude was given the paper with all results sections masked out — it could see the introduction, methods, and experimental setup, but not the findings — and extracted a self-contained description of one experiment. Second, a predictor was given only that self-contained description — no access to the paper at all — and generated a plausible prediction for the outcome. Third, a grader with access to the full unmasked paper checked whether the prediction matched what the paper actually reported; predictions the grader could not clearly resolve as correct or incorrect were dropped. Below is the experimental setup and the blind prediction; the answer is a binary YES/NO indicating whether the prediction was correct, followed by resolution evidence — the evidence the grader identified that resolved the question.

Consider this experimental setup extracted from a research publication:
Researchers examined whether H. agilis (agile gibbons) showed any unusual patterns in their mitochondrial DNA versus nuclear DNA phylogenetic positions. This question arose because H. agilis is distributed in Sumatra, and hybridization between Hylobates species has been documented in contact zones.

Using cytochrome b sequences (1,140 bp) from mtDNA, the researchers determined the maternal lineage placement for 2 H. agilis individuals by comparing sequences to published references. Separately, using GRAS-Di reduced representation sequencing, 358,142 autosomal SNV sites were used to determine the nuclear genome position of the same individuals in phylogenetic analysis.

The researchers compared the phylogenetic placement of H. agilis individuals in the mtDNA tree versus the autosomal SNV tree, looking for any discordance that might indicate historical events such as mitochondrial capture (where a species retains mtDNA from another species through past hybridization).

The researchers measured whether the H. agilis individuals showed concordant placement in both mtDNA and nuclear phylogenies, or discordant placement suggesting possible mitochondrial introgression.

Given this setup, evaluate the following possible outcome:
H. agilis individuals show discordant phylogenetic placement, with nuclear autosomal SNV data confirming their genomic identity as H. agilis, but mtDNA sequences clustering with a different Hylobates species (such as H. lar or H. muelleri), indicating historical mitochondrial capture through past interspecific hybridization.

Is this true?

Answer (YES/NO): YES